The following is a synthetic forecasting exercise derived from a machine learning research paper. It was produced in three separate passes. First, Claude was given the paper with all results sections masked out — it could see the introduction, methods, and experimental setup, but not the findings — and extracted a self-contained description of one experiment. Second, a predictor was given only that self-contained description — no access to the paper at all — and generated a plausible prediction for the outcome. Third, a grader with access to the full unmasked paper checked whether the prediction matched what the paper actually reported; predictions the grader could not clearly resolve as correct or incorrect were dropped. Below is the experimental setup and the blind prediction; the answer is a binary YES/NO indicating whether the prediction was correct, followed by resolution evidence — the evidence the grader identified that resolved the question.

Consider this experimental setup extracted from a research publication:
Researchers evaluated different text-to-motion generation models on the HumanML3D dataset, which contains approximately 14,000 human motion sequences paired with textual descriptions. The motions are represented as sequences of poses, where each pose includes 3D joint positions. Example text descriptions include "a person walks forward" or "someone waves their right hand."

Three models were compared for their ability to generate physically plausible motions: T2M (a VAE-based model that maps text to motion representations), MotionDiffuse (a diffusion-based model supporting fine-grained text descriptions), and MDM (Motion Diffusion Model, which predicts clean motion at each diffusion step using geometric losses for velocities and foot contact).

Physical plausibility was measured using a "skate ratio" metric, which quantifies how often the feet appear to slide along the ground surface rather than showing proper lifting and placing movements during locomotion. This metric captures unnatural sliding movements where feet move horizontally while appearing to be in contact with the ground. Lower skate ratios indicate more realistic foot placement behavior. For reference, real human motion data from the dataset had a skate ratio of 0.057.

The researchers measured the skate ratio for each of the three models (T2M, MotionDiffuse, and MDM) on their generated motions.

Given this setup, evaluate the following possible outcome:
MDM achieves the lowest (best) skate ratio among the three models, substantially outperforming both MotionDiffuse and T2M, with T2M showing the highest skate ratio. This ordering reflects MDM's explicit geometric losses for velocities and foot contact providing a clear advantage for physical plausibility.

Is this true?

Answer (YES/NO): NO